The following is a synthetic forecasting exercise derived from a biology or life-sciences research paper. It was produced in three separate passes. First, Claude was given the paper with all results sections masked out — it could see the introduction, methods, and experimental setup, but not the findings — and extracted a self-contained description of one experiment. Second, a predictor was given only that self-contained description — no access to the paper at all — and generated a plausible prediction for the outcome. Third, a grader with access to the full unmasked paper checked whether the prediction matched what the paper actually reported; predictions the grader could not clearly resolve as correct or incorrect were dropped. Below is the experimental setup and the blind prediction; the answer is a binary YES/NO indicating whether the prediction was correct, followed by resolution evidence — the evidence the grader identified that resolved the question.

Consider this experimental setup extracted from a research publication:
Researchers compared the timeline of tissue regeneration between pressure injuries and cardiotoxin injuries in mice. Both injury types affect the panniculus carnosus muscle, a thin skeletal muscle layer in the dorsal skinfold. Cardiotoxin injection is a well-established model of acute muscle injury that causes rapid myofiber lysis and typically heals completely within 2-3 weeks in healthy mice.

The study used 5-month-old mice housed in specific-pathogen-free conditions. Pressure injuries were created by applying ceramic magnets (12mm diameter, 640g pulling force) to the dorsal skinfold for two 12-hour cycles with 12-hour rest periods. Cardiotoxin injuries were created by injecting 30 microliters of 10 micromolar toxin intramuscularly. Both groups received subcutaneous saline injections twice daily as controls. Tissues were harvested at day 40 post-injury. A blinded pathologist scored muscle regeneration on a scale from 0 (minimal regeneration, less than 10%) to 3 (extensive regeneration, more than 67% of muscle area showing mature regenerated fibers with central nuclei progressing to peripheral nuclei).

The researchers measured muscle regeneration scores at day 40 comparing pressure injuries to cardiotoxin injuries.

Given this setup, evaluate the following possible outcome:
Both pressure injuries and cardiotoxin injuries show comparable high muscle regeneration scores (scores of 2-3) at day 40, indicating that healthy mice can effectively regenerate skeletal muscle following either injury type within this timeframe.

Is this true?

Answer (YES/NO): NO